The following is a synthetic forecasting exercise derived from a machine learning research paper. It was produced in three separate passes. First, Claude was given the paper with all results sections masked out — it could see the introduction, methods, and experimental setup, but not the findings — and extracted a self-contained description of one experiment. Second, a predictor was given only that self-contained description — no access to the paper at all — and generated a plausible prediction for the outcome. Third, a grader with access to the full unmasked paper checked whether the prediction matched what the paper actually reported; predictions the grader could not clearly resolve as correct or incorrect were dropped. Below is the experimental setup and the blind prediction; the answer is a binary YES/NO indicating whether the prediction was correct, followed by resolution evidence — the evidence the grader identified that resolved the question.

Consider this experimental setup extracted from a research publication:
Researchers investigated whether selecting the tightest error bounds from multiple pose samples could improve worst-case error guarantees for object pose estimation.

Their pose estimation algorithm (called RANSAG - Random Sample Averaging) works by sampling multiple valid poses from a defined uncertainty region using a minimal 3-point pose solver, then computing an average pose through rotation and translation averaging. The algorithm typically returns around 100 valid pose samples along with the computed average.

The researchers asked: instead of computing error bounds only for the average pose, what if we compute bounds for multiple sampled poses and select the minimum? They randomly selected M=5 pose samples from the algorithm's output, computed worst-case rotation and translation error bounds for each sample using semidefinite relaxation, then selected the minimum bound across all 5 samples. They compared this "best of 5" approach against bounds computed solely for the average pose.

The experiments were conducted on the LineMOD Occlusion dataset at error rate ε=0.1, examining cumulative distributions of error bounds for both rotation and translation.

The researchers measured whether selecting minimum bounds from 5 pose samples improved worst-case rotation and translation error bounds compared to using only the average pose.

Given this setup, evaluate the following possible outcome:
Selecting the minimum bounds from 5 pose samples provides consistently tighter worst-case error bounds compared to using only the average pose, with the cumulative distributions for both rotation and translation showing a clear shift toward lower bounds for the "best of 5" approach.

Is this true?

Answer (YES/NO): NO